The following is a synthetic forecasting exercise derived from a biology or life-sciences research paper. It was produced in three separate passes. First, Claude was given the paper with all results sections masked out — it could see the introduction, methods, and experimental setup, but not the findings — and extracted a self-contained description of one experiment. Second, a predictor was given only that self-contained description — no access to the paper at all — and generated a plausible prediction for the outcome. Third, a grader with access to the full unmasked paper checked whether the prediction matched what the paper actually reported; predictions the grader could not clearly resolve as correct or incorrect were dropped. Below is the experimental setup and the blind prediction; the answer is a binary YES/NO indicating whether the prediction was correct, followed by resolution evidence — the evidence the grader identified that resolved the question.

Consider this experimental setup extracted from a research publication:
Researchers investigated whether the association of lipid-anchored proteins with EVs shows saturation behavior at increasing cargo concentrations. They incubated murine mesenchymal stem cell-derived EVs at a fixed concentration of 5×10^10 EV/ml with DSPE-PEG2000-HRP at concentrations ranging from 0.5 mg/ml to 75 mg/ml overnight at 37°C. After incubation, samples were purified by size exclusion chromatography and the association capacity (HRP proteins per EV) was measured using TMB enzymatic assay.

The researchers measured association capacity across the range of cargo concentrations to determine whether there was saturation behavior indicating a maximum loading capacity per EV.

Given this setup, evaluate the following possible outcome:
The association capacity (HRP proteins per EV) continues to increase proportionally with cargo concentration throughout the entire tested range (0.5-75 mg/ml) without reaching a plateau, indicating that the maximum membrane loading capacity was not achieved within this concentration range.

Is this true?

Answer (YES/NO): NO